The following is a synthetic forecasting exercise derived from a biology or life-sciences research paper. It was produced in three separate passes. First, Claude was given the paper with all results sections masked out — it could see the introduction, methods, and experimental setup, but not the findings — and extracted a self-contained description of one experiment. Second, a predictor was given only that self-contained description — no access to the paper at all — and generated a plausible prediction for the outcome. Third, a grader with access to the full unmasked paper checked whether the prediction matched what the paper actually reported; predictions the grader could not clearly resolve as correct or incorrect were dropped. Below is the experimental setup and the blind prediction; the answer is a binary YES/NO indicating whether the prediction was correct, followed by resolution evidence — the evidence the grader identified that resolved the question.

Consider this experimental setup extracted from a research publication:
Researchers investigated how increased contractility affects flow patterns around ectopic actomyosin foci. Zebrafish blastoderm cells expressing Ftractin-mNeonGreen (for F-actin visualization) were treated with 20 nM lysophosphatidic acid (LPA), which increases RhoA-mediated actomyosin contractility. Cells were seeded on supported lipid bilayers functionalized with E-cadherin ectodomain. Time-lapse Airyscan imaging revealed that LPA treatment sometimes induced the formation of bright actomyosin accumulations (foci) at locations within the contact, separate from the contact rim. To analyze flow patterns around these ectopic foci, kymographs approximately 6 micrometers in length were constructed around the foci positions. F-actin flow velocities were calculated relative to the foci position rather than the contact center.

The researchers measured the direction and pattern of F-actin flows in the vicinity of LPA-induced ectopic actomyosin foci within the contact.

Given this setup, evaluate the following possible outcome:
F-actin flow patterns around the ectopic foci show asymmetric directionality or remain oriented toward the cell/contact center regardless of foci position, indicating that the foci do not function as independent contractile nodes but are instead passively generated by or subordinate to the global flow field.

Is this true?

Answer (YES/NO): NO